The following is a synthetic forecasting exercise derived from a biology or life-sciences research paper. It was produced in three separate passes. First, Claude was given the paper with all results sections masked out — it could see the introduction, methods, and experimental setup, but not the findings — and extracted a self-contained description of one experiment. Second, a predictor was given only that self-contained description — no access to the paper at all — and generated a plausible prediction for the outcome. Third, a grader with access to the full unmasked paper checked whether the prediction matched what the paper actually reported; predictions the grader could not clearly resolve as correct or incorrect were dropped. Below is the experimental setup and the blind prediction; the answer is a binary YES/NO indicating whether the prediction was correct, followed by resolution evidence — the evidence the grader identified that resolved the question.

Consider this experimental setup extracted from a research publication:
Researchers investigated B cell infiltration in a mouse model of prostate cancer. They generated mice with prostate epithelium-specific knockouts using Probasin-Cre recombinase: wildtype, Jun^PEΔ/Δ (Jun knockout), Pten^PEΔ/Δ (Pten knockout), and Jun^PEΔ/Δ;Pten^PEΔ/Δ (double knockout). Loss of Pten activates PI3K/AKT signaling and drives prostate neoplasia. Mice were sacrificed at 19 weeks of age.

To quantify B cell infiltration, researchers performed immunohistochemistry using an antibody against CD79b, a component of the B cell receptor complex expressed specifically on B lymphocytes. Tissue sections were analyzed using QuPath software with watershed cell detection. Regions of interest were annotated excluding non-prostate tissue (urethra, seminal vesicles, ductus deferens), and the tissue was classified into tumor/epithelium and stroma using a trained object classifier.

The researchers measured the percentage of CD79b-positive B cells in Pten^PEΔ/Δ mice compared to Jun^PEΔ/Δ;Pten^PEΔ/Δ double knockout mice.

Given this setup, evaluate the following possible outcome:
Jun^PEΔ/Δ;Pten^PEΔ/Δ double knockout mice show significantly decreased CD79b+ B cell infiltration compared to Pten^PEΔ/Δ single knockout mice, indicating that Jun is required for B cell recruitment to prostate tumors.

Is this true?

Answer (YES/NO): YES